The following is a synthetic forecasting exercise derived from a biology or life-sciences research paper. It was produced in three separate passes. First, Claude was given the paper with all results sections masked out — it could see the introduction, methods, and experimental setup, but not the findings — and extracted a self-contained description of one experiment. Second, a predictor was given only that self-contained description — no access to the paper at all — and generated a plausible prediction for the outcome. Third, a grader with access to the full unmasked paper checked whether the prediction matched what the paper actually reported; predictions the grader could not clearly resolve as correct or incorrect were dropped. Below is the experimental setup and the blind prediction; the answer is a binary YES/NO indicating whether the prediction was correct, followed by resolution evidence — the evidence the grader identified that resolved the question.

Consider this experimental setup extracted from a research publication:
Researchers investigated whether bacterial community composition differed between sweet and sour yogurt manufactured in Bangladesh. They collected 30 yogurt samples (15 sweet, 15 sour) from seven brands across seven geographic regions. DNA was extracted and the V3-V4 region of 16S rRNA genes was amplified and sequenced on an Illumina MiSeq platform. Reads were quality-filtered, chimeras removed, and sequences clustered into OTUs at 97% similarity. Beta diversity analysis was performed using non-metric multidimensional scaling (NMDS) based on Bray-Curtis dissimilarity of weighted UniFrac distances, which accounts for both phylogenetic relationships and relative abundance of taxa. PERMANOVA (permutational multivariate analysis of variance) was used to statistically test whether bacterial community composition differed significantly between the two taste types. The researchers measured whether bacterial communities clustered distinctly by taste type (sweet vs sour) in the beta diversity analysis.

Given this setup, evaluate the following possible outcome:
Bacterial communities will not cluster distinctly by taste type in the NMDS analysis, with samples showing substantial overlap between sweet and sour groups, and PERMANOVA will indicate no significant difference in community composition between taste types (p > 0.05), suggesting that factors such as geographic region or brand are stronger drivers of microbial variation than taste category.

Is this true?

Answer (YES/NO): NO